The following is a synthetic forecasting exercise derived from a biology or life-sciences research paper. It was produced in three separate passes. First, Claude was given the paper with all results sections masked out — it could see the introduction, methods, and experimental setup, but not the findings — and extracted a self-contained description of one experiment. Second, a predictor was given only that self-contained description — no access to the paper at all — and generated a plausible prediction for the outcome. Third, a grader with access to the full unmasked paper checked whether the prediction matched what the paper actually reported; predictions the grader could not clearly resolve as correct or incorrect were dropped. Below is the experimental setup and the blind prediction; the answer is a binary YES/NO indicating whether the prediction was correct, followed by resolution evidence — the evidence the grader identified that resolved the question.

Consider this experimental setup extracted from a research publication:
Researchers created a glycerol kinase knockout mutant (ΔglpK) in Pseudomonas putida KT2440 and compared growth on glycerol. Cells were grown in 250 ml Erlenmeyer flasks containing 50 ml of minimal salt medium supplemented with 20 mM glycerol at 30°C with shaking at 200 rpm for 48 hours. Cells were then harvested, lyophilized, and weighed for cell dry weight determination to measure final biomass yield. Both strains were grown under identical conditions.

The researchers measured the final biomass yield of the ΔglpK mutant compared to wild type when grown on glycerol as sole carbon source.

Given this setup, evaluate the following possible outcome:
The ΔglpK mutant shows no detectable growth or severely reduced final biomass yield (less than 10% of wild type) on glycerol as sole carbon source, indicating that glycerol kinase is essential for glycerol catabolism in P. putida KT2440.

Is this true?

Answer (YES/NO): NO